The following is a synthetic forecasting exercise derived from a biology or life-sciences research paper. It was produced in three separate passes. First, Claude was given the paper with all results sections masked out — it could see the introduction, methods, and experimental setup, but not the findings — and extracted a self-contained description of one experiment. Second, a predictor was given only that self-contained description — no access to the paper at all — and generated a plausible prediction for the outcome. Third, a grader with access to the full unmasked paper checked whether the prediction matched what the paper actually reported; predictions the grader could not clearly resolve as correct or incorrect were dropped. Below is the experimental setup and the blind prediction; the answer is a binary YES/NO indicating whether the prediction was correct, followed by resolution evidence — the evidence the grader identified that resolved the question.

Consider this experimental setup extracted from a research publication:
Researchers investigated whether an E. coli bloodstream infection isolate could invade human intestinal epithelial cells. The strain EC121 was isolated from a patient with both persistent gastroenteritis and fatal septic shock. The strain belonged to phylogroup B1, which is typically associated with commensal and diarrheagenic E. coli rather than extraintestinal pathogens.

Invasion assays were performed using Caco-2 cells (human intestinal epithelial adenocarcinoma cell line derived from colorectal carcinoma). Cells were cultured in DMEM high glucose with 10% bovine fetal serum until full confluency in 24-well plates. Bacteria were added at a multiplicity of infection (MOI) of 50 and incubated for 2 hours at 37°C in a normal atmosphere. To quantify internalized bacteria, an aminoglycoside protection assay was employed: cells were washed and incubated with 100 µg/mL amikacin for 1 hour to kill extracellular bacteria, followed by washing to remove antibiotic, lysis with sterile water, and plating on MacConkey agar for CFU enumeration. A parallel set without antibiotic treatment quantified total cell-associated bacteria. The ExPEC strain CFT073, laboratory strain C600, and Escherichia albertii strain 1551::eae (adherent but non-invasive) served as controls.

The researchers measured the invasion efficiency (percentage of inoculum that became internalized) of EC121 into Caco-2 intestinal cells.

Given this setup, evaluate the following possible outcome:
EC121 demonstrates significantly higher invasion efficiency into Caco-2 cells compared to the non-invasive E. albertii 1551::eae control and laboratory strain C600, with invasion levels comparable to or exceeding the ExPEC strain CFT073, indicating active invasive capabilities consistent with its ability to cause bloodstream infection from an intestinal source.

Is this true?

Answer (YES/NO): YES